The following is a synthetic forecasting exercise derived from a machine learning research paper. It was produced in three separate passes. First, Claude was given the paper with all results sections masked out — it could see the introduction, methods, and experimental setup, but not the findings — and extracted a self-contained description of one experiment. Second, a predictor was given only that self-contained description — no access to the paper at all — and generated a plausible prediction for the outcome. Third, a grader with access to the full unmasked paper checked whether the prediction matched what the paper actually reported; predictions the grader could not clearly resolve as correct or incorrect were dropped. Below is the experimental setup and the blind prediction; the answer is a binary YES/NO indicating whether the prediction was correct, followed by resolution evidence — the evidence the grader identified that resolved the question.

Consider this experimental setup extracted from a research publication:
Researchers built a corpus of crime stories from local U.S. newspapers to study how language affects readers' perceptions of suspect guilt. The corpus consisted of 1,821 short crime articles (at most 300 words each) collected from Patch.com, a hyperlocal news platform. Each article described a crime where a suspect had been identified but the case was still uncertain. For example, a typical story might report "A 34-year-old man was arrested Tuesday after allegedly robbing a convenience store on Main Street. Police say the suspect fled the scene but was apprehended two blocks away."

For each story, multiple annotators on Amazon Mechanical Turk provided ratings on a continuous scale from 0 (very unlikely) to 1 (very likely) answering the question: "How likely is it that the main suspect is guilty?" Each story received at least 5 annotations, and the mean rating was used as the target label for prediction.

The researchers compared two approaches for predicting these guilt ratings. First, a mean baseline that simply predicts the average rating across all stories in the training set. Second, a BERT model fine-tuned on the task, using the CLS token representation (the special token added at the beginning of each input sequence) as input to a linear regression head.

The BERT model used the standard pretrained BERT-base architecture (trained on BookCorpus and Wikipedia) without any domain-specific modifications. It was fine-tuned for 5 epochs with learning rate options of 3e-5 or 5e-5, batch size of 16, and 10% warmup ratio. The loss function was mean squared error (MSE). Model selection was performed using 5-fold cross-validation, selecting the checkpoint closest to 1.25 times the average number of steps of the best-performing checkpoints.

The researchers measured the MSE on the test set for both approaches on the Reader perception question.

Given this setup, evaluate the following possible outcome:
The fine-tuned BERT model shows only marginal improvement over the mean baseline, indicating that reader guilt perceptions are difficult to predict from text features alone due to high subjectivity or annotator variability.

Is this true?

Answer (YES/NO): NO